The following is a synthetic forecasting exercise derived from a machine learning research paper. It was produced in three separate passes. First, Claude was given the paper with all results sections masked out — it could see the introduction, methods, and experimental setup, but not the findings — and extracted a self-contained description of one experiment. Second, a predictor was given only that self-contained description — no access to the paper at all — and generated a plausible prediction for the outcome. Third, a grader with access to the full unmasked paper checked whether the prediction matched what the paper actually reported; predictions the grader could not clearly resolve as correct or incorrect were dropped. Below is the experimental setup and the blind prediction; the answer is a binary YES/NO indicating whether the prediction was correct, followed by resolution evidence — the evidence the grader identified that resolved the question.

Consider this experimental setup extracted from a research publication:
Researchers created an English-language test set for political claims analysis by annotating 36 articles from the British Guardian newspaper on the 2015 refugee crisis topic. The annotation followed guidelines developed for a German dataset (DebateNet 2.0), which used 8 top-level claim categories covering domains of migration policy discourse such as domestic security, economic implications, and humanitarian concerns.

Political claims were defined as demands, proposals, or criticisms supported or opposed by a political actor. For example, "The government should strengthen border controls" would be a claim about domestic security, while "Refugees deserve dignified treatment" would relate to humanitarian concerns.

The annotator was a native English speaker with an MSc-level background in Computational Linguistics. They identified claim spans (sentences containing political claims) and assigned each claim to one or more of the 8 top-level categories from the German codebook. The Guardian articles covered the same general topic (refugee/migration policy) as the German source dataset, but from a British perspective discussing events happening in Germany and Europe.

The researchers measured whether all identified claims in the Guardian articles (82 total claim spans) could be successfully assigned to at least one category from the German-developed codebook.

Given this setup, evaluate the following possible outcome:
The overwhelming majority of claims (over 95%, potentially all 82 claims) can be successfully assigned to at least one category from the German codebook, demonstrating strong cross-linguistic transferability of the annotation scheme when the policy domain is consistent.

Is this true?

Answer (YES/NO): NO